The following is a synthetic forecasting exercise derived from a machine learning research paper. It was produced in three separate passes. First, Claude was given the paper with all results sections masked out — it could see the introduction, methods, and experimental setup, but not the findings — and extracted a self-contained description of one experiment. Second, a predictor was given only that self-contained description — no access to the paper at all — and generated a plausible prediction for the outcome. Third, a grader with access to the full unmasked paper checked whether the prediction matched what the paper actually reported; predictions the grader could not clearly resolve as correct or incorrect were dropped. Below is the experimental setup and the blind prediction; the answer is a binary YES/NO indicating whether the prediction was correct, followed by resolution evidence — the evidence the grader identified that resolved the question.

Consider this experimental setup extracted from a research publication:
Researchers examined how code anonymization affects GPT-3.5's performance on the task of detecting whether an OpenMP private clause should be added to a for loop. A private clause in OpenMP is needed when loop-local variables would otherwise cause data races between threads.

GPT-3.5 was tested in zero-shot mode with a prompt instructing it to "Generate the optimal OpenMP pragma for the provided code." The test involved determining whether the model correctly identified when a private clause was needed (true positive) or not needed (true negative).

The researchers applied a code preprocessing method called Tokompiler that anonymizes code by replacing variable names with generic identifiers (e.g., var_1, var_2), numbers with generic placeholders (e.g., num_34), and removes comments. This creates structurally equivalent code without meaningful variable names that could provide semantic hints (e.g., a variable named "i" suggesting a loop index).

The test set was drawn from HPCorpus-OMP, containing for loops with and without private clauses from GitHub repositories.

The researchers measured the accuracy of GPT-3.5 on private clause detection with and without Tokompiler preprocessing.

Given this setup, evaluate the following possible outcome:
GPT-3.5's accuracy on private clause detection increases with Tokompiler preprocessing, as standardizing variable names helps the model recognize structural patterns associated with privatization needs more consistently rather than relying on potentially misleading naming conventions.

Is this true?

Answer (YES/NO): NO